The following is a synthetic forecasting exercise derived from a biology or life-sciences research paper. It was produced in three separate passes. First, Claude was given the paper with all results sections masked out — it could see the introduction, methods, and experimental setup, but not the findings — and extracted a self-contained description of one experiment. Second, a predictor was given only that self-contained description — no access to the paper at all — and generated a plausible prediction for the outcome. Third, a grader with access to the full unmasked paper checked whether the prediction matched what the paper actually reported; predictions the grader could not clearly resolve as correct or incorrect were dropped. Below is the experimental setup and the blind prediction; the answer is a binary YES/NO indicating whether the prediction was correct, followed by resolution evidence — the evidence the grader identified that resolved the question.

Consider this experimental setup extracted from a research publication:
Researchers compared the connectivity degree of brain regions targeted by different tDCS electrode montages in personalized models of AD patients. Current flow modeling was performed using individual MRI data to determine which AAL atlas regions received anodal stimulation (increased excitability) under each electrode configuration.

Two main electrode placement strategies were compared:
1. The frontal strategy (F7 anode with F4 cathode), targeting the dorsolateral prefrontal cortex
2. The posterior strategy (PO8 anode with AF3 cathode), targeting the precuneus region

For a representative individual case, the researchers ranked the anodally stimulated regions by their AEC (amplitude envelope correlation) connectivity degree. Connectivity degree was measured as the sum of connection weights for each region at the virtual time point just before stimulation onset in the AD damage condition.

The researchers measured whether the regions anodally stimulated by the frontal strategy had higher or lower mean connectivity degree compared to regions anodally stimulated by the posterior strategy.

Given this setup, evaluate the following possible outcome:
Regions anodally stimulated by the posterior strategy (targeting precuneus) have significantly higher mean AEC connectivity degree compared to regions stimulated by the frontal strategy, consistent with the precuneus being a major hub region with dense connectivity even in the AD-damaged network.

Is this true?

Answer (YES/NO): NO